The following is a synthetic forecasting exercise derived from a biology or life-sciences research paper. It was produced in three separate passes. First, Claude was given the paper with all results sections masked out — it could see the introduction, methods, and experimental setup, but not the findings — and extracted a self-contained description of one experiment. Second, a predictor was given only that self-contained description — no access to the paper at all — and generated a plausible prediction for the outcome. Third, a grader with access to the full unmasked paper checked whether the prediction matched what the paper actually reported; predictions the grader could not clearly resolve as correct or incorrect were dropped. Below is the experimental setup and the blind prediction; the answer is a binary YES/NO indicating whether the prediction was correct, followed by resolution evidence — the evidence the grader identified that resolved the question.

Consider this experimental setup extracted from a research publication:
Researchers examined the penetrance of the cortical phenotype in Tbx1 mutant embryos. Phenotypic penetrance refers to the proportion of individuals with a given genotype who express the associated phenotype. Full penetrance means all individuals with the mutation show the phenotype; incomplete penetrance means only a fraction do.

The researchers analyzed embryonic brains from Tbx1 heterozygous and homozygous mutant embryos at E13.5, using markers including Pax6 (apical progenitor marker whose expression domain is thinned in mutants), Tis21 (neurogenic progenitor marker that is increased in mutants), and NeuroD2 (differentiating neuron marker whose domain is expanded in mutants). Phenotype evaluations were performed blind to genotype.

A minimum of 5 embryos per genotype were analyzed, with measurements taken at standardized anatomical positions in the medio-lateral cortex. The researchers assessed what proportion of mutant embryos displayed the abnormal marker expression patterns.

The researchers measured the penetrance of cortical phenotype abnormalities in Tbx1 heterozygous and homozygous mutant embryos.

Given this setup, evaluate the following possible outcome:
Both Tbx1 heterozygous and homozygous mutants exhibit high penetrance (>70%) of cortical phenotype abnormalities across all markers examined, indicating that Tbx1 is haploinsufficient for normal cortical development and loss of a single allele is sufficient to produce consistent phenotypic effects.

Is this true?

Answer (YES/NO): YES